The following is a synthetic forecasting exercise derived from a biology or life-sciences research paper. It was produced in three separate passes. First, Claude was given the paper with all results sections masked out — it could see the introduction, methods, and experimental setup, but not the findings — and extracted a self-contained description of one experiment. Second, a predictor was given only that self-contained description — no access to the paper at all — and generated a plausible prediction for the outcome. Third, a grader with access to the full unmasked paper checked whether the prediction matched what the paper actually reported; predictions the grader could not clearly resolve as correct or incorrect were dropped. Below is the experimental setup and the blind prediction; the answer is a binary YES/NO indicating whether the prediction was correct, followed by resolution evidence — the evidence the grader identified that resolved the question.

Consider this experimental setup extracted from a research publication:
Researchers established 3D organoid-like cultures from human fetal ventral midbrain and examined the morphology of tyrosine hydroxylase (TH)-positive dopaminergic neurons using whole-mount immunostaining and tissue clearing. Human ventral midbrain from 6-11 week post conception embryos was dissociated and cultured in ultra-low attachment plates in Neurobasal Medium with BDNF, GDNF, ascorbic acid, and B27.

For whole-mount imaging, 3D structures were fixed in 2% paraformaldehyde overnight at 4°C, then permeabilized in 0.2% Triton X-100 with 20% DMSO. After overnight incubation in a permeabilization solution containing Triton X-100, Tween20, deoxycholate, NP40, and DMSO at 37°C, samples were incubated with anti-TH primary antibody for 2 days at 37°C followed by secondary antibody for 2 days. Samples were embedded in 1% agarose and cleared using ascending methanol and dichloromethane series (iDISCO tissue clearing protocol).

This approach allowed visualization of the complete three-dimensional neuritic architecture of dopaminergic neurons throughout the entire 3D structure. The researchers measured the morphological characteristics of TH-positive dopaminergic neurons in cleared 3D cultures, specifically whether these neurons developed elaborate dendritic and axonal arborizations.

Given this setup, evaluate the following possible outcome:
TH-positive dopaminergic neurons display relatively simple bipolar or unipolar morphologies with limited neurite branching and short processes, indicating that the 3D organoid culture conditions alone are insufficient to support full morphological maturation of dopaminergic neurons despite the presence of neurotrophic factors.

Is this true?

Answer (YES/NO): NO